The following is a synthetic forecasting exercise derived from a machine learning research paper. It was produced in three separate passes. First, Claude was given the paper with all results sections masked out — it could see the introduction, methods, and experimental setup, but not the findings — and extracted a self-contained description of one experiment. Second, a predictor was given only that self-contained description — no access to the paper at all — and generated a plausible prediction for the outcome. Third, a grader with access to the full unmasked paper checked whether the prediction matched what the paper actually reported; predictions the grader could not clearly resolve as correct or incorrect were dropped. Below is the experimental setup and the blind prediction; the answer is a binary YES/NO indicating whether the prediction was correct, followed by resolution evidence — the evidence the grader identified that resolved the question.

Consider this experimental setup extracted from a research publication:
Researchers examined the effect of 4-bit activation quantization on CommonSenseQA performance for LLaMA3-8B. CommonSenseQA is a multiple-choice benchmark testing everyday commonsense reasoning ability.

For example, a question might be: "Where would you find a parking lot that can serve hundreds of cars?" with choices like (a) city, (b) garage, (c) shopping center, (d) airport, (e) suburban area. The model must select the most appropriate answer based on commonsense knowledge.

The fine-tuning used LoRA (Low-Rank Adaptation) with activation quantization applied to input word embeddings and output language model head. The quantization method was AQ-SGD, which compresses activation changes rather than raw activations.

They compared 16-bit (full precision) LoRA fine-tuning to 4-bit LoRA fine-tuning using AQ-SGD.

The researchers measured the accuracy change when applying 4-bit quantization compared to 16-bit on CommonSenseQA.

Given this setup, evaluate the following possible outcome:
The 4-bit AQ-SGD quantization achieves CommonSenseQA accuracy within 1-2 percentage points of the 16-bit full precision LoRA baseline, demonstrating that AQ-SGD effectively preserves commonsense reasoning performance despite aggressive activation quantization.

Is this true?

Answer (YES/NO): YES